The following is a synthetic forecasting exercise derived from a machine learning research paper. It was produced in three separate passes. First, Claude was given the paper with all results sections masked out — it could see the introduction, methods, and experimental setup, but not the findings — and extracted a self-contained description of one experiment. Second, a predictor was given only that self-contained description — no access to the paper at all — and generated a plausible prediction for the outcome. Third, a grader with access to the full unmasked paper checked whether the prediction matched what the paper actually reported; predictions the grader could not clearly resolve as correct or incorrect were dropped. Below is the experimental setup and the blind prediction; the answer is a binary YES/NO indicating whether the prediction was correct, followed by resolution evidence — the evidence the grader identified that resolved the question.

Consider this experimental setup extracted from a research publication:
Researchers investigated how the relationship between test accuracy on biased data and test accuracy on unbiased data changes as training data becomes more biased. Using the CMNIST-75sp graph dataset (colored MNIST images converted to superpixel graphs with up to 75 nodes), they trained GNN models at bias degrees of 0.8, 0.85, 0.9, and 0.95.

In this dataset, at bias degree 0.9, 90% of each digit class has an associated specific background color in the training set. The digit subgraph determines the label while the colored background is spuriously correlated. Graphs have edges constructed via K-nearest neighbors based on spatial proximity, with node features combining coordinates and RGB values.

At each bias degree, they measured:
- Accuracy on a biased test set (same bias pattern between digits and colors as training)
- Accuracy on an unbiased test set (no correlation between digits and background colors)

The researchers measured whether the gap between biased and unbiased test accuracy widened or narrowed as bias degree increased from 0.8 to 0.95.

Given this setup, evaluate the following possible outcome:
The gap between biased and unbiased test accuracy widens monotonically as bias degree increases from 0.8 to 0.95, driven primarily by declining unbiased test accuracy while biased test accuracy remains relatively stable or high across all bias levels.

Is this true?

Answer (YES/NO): NO